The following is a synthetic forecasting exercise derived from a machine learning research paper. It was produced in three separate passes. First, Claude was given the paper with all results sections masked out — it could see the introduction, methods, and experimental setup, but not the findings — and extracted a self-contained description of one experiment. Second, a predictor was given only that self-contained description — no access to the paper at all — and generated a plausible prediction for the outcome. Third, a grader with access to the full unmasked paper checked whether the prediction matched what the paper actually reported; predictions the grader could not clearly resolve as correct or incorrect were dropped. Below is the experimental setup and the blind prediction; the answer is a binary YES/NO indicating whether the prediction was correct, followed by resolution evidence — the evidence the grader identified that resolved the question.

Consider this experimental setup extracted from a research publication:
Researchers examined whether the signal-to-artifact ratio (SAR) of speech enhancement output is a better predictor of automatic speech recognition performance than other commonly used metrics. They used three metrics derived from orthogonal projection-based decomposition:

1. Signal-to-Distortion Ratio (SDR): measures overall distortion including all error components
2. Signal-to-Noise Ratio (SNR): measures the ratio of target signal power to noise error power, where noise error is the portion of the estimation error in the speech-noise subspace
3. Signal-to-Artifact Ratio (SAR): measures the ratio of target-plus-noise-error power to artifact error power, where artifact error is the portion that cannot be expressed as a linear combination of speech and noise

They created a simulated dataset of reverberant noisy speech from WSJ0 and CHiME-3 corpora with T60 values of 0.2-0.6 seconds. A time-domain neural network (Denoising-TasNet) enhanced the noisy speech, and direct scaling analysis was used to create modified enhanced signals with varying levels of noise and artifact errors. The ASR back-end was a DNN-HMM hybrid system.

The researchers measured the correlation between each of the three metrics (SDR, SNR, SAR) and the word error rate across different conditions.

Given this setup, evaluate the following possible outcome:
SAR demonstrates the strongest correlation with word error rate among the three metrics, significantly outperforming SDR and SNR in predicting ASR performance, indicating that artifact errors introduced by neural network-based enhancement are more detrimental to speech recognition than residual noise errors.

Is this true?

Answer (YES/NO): YES